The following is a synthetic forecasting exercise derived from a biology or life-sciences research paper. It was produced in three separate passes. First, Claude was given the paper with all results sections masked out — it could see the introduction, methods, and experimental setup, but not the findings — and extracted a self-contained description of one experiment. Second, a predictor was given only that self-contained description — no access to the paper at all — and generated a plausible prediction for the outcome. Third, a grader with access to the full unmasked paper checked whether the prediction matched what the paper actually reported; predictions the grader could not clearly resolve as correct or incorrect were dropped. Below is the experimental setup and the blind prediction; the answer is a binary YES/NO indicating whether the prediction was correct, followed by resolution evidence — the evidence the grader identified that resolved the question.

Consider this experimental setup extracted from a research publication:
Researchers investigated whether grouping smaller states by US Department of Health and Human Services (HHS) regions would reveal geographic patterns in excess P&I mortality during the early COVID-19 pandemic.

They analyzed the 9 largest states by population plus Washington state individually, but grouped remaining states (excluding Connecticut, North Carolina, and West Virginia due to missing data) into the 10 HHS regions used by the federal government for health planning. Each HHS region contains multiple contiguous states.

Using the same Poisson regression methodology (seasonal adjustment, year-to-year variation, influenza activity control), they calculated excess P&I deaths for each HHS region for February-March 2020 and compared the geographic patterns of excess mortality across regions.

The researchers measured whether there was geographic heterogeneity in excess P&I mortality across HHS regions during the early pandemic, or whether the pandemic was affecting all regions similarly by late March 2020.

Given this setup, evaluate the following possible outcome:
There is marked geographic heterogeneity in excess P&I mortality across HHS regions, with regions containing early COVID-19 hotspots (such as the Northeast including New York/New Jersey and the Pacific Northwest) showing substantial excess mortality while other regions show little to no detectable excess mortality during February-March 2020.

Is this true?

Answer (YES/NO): NO